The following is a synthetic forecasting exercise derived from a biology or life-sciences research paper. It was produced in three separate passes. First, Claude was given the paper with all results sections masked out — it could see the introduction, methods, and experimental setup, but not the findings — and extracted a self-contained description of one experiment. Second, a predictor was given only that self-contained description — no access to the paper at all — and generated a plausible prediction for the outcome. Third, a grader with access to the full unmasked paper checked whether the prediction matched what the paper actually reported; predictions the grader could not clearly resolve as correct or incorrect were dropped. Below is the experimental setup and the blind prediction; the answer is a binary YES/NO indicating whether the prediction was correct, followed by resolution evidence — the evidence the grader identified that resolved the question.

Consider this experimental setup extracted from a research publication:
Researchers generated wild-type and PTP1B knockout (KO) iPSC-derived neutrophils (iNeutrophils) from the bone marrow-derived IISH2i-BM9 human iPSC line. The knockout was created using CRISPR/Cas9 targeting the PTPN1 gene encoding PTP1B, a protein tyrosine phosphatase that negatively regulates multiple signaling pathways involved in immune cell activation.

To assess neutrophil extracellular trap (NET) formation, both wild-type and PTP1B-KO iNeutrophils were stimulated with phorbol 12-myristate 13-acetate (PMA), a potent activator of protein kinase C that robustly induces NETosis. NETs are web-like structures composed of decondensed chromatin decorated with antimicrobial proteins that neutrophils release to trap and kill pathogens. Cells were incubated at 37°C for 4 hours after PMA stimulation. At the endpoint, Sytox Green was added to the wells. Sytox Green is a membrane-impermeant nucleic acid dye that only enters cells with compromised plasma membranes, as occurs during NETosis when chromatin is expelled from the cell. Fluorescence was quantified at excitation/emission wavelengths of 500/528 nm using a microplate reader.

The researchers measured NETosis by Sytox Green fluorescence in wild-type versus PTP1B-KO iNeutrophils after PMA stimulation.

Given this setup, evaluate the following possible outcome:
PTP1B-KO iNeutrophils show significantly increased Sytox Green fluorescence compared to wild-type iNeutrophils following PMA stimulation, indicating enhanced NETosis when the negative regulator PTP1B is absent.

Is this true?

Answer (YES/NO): NO